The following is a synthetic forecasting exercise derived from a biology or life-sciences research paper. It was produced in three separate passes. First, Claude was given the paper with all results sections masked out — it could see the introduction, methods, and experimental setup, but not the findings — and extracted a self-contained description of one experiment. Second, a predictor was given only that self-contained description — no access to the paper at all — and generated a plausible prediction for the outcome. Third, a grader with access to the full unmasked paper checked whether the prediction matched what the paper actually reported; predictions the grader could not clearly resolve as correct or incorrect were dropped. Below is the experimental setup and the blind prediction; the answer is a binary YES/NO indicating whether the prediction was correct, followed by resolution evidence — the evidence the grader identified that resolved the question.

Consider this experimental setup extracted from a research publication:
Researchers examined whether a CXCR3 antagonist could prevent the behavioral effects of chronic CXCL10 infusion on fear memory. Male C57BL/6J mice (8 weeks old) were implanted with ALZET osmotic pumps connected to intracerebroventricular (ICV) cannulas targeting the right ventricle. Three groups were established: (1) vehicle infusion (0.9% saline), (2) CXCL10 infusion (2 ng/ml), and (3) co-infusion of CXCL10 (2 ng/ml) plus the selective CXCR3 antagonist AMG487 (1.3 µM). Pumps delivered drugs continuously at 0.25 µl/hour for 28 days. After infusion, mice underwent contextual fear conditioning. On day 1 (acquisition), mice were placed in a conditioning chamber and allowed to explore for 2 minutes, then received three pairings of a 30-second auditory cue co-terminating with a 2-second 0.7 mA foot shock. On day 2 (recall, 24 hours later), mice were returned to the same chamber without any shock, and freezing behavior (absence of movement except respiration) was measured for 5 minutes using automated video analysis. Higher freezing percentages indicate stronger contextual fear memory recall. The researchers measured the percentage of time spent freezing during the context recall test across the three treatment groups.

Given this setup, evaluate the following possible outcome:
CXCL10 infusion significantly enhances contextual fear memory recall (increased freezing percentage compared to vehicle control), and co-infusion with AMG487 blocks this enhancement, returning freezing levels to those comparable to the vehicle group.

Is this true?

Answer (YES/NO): NO